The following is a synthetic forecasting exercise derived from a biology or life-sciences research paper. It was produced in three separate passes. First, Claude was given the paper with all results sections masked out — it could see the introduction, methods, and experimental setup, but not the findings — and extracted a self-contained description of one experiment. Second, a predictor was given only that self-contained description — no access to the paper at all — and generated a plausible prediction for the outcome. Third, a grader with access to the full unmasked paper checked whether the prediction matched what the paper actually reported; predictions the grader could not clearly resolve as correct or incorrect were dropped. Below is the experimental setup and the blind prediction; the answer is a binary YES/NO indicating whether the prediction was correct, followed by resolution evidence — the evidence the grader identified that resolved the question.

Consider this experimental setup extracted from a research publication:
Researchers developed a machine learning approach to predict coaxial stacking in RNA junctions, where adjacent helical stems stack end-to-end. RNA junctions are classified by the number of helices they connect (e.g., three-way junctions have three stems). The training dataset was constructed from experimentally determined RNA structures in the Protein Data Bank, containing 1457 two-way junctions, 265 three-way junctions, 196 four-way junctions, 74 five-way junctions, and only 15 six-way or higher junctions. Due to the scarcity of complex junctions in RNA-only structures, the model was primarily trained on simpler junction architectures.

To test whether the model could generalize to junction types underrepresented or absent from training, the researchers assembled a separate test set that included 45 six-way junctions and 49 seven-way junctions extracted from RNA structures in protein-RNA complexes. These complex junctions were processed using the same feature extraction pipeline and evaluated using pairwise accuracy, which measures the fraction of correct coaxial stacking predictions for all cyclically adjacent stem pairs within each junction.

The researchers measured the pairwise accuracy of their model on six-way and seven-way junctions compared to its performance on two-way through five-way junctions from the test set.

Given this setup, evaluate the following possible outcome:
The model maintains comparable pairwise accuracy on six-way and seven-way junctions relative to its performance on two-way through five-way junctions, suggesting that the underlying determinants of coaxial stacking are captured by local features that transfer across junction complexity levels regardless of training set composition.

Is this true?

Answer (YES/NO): YES